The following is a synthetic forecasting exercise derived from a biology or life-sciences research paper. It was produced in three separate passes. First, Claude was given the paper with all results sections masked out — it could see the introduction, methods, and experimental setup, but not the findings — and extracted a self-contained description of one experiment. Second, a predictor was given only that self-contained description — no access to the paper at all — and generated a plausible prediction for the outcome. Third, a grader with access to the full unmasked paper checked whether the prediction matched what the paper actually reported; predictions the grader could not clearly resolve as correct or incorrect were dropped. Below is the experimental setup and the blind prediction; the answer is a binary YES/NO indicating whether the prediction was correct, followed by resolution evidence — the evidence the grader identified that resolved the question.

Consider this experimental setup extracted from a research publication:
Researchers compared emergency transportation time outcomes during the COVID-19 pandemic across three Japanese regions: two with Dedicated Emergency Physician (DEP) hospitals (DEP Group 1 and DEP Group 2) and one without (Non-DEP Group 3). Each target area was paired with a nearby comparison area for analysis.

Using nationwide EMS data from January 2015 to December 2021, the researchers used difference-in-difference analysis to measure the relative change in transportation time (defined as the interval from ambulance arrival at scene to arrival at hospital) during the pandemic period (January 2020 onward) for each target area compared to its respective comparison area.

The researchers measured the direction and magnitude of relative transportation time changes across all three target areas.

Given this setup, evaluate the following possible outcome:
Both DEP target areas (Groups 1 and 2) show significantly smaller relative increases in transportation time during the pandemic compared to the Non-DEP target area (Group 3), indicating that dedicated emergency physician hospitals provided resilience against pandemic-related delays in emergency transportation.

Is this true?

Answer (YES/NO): NO